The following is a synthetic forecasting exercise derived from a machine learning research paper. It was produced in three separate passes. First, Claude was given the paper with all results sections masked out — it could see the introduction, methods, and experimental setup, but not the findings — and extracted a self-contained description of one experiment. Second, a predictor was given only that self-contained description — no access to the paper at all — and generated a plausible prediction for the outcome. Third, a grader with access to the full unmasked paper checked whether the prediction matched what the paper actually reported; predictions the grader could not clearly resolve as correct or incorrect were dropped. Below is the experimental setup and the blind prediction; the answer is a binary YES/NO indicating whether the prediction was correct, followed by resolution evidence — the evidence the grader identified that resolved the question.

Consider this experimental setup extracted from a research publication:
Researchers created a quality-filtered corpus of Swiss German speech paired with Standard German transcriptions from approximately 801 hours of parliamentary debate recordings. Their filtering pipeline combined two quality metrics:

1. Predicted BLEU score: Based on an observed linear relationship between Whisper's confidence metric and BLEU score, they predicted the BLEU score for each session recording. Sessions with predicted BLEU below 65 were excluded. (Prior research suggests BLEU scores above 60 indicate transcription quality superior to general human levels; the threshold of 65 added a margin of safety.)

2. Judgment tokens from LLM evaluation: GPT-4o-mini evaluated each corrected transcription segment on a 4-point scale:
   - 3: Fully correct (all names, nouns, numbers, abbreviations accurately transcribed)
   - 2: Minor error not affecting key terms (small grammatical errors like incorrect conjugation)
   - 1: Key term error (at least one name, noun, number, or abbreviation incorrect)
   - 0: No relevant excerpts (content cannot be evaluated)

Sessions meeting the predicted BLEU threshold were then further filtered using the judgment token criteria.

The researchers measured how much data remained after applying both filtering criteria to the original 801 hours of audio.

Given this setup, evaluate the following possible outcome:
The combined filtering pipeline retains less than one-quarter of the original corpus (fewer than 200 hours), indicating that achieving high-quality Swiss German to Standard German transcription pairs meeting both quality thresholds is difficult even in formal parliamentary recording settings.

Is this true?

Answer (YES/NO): NO